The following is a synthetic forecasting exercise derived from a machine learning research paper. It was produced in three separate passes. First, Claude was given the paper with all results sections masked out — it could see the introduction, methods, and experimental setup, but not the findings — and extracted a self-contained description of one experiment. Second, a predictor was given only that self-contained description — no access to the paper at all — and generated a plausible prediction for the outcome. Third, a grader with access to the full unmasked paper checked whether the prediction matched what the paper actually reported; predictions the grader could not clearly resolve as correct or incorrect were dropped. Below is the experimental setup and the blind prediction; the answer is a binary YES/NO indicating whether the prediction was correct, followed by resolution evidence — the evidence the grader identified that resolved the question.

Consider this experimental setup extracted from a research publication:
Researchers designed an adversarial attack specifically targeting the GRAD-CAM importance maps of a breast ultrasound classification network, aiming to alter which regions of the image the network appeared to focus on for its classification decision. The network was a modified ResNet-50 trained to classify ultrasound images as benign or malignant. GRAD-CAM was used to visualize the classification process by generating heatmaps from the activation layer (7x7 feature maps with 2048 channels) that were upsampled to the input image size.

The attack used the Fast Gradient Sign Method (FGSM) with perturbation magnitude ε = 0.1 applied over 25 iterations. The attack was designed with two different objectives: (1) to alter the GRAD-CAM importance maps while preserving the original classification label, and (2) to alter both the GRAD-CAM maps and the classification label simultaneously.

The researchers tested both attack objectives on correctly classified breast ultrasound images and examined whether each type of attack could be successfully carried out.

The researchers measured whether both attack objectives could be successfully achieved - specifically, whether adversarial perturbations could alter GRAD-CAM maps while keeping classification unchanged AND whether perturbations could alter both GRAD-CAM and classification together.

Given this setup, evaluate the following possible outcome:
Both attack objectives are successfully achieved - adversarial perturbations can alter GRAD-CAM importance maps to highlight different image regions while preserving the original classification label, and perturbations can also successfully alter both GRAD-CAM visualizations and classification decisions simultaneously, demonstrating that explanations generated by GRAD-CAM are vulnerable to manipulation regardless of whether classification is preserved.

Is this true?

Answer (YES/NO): YES